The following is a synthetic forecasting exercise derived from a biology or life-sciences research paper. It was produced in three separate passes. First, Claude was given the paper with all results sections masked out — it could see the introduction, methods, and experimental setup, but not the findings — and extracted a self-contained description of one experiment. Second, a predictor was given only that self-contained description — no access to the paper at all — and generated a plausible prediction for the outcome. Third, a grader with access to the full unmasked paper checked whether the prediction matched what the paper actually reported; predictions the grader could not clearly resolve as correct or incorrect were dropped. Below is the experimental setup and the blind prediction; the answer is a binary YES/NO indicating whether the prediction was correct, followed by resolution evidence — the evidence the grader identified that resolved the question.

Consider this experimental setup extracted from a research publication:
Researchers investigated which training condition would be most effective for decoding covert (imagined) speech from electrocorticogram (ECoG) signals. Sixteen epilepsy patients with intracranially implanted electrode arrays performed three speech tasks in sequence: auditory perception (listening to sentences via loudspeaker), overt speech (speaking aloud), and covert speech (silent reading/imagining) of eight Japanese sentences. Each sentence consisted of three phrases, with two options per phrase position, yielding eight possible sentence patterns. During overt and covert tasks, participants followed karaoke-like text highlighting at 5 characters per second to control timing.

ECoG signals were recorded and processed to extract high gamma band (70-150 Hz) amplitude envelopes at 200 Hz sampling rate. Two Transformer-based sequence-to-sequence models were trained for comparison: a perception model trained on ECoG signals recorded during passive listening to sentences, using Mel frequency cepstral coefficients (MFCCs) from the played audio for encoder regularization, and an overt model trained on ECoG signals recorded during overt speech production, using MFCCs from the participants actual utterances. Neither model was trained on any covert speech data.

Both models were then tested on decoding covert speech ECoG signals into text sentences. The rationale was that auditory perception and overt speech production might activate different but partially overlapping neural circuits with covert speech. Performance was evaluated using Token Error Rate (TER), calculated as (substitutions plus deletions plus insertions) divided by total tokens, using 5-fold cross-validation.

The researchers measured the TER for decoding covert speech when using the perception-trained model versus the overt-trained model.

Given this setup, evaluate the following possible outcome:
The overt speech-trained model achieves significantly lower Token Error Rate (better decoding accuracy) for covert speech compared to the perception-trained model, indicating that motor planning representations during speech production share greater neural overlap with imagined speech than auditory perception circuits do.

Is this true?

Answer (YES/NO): YES